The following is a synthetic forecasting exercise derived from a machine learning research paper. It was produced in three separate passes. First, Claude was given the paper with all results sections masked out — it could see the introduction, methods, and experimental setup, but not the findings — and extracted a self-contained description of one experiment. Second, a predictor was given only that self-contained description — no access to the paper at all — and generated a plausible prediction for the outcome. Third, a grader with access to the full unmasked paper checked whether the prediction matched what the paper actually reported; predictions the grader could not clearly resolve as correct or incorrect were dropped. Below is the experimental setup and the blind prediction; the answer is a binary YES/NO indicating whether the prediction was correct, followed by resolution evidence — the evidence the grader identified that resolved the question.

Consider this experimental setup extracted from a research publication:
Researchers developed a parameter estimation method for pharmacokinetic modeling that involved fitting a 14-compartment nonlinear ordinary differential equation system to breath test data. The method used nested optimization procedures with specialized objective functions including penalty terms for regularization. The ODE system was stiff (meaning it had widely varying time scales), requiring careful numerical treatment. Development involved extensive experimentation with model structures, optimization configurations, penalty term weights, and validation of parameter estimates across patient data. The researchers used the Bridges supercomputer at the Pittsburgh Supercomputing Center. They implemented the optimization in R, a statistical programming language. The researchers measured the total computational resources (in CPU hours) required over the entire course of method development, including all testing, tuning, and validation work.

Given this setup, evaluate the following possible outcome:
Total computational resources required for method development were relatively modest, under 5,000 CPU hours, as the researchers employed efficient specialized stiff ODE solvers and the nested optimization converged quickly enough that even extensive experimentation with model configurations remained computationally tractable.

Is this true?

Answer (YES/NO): NO